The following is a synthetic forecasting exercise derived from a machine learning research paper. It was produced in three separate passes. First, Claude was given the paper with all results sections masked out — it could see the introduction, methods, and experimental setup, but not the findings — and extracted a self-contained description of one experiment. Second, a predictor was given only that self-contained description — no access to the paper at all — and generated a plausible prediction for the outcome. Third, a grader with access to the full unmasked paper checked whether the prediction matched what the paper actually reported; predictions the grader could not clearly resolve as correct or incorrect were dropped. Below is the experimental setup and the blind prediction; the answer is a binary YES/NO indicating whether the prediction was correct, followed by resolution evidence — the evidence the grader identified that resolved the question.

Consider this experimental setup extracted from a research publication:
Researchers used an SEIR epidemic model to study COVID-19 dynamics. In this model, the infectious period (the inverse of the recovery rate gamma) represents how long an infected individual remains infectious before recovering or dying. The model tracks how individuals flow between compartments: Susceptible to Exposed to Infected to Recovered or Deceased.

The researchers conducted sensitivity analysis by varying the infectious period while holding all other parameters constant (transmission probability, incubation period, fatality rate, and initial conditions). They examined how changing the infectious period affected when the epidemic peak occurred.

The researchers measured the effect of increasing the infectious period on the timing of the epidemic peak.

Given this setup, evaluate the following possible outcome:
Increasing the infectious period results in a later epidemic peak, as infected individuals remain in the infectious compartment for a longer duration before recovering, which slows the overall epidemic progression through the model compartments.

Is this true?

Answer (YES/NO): YES